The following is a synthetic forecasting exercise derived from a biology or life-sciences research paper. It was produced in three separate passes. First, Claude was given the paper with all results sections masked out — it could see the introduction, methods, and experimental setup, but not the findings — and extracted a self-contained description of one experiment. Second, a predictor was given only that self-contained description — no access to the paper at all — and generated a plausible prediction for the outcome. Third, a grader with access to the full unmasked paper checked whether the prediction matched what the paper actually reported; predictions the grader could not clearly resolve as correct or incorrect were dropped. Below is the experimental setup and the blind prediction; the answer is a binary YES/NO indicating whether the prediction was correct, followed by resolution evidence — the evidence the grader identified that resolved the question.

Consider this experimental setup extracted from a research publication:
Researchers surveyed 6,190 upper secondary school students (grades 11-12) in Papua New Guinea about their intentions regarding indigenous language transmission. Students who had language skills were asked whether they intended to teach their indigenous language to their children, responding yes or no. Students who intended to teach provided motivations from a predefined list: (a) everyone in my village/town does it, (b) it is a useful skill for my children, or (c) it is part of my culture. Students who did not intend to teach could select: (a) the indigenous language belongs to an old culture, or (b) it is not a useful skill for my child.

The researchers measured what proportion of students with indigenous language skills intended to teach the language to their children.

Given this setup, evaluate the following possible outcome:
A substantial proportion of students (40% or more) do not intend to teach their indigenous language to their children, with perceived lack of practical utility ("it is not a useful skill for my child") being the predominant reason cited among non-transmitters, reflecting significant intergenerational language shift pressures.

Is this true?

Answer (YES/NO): NO